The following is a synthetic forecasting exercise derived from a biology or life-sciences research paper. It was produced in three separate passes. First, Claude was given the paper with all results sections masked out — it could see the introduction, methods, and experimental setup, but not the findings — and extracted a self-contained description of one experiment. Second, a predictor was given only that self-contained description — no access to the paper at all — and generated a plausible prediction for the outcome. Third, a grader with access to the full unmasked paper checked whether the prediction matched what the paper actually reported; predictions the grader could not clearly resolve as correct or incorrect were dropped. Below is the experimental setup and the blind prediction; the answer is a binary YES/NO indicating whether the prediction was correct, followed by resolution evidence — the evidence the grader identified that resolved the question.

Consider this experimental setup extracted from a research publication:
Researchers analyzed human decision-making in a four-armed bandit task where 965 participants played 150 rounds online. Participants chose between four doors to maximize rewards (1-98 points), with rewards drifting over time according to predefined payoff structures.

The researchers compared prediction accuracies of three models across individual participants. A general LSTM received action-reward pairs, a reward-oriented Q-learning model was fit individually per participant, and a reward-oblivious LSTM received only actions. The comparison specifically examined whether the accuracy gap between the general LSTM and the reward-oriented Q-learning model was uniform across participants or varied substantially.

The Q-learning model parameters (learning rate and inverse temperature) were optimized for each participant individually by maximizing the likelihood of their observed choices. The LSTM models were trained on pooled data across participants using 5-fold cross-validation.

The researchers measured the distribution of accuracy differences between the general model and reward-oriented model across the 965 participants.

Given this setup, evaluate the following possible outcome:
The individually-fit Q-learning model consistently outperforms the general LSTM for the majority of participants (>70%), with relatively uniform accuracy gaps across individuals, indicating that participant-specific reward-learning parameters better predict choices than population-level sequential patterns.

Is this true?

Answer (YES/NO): NO